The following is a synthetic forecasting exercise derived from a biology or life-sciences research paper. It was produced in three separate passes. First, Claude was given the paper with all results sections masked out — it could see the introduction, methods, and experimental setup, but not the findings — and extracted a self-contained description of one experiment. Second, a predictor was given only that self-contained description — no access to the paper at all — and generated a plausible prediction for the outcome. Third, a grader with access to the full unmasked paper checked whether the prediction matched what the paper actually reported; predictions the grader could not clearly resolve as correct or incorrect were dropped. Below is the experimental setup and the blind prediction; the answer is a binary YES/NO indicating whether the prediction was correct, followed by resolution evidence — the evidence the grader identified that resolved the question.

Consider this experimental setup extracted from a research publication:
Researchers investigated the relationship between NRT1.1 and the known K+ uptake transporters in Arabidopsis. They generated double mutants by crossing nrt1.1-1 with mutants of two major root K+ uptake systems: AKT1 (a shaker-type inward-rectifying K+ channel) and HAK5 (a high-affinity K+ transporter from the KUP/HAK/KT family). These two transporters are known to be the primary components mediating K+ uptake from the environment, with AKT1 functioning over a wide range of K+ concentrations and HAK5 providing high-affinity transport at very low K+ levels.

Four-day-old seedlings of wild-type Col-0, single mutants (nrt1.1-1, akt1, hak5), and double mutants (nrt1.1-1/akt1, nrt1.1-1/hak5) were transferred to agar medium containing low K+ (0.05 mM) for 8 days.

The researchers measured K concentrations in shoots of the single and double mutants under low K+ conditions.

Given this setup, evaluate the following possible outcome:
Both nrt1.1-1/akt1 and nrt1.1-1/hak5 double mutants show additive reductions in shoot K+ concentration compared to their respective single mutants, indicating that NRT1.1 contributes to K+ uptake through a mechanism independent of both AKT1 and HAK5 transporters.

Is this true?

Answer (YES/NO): NO